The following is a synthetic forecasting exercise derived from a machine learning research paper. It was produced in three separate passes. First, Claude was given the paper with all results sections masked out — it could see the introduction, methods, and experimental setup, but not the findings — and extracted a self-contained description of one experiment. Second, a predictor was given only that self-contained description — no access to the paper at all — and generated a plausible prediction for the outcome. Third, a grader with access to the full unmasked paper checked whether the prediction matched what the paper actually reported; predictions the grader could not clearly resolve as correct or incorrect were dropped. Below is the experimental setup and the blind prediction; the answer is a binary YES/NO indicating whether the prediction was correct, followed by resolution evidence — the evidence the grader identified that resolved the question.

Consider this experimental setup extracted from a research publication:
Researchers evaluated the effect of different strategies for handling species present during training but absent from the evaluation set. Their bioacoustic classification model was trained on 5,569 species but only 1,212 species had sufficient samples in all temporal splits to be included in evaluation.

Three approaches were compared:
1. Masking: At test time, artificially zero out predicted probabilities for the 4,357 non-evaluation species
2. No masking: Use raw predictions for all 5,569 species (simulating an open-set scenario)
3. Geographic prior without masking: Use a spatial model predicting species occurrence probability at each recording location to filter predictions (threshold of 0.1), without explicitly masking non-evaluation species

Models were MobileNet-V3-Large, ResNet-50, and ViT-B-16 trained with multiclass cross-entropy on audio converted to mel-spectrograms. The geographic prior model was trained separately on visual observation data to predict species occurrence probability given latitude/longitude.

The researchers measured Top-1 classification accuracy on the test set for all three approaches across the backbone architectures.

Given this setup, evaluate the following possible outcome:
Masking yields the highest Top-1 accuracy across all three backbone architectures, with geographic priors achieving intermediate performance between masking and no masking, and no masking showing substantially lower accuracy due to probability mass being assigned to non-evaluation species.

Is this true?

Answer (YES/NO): NO